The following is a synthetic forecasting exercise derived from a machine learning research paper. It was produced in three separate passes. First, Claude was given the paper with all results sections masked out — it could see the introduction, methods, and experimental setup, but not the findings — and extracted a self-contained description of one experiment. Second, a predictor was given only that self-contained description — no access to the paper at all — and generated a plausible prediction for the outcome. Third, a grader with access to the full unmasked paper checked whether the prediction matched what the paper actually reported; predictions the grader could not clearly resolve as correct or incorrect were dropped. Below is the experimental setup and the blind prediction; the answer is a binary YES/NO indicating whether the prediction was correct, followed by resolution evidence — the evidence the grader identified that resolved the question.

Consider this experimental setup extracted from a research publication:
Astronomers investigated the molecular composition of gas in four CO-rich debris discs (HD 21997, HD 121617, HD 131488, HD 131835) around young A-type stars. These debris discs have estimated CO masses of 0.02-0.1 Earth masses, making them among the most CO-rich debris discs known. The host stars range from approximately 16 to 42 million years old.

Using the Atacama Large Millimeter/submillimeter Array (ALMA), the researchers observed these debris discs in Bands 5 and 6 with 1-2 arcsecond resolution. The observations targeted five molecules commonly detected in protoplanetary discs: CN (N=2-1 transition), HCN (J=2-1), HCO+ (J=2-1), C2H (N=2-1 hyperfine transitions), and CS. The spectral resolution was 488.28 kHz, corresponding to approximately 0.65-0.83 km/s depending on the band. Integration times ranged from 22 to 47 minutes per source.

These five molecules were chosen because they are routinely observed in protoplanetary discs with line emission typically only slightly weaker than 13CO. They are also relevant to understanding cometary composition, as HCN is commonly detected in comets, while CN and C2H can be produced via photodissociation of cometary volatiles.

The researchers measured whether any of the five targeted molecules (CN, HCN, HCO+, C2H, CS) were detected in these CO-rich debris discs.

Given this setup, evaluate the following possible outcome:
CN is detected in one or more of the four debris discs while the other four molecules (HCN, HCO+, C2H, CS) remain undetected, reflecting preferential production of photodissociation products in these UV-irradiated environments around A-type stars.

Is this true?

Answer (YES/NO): NO